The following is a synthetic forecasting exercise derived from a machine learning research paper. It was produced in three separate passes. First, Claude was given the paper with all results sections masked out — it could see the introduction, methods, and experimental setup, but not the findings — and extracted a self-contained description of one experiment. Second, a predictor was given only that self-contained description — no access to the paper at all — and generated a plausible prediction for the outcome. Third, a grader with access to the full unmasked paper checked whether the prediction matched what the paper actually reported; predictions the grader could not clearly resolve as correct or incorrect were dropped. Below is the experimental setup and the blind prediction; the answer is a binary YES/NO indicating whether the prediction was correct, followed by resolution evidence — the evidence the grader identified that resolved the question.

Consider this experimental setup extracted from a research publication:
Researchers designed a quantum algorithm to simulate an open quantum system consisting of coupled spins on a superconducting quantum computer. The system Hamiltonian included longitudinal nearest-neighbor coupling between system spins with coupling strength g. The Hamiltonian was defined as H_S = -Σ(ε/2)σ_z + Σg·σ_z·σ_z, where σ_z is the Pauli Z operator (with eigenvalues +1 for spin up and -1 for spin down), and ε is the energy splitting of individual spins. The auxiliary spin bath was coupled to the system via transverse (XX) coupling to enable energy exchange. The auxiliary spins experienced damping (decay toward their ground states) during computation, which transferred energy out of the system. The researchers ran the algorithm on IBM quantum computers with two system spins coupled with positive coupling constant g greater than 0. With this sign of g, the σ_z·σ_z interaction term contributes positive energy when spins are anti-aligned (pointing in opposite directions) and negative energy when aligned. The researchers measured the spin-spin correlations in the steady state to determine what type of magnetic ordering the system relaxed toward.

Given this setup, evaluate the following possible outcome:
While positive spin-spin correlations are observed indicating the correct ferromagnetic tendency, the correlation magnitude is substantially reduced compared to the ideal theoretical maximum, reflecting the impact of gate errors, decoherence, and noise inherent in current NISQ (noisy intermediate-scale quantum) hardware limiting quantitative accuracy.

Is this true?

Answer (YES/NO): NO